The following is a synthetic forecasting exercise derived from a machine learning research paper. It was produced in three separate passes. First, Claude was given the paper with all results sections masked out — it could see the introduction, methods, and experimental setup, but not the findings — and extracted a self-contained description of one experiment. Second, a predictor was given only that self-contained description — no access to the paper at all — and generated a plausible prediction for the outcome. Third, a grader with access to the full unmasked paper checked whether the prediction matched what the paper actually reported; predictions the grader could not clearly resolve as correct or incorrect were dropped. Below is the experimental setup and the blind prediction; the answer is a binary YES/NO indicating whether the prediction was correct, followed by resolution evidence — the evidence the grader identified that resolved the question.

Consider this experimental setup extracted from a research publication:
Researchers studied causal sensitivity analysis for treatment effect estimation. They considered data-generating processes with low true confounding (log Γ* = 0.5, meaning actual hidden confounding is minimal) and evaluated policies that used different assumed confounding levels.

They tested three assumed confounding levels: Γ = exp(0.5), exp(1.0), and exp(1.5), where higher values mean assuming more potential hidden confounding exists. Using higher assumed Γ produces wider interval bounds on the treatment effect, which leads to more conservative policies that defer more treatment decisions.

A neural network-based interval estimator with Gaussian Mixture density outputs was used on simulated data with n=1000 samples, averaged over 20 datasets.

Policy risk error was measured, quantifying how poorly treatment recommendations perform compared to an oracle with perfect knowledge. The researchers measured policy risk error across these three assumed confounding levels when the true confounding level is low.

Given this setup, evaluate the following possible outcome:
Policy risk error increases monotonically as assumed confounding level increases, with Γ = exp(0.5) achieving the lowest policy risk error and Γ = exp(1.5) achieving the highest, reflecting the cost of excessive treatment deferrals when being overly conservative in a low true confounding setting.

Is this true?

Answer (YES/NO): YES